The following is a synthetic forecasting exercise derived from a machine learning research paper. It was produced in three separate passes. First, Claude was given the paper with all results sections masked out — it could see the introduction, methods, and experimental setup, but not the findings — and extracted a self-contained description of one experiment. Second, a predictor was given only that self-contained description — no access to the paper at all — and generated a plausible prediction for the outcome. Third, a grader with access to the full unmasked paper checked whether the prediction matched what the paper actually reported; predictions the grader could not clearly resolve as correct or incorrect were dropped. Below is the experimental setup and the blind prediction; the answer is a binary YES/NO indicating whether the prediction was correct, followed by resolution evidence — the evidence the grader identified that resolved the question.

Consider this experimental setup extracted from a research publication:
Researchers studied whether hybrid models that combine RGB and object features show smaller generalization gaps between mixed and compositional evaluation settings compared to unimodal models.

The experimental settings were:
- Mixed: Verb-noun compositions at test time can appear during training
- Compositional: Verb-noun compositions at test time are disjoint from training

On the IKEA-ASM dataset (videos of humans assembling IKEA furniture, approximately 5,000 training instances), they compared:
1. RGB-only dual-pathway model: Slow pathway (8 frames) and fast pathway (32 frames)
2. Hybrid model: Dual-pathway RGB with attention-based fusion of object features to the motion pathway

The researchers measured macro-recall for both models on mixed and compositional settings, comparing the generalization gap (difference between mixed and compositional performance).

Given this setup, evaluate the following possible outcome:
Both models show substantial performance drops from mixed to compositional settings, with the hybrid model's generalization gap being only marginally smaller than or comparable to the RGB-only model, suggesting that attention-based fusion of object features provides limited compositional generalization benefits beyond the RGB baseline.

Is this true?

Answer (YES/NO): NO